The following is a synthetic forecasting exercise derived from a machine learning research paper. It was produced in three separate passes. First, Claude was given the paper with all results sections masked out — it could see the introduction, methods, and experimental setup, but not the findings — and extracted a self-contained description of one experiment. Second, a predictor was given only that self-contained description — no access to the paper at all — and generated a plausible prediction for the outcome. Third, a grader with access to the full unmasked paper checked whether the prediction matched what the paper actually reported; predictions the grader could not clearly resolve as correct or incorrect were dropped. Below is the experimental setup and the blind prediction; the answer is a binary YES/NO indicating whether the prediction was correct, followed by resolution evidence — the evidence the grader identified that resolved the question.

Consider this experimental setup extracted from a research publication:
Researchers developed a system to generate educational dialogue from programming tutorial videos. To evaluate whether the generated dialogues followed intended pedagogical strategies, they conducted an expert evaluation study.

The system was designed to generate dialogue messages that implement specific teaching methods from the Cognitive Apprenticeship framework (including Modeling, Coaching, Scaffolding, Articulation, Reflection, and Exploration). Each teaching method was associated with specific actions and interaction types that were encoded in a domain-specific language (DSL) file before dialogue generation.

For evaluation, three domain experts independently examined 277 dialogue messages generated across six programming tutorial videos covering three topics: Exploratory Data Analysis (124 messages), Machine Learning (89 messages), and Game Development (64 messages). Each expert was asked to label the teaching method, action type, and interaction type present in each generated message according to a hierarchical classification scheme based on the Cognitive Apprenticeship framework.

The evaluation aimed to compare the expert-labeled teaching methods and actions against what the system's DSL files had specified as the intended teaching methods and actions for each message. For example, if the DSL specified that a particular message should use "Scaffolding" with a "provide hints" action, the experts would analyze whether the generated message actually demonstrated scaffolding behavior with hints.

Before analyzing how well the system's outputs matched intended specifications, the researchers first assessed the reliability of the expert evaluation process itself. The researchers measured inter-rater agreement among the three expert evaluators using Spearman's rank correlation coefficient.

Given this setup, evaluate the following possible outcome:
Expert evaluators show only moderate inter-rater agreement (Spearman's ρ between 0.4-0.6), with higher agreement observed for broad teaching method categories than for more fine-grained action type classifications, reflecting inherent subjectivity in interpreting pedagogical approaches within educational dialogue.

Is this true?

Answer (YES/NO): NO